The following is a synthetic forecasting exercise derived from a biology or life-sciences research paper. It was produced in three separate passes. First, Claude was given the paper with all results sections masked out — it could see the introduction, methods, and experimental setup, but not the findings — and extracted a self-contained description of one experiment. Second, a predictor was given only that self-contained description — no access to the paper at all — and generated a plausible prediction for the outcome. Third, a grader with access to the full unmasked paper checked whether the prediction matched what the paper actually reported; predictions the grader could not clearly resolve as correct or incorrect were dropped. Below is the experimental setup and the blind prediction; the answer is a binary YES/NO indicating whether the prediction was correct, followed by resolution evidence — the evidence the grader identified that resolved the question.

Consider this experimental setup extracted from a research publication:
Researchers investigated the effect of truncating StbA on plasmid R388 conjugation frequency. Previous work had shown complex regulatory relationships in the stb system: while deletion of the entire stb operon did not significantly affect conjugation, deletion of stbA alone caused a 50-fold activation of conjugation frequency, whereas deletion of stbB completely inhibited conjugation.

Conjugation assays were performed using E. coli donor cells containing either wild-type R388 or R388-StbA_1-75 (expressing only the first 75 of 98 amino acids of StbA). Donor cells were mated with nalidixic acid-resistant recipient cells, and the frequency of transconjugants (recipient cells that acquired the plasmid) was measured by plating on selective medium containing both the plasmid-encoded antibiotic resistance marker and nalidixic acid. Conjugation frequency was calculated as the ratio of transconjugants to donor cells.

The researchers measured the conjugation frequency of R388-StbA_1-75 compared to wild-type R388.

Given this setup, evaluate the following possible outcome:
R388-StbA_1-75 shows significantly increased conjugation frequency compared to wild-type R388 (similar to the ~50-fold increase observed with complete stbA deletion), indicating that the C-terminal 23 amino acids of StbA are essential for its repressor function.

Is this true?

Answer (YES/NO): NO